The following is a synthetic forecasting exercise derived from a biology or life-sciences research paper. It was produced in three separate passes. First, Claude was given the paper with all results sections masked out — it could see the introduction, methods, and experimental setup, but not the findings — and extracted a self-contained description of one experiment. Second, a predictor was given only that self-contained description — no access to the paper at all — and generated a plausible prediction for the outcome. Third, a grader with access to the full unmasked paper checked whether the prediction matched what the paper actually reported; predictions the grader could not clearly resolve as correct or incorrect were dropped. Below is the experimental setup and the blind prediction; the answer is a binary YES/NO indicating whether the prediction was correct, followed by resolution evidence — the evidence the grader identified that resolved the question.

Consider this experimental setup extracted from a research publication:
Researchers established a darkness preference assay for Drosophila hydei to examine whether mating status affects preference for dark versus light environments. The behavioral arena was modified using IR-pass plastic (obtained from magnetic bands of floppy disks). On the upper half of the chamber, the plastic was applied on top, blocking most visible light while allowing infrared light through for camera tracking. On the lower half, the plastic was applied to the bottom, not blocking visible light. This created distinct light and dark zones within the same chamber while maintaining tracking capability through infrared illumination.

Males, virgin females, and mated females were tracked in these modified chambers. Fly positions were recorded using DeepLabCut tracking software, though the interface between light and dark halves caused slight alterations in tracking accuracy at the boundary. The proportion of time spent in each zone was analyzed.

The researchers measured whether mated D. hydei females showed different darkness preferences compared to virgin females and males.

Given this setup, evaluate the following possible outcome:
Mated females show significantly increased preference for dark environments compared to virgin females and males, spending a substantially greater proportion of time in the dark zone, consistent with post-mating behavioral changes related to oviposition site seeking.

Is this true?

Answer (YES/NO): NO